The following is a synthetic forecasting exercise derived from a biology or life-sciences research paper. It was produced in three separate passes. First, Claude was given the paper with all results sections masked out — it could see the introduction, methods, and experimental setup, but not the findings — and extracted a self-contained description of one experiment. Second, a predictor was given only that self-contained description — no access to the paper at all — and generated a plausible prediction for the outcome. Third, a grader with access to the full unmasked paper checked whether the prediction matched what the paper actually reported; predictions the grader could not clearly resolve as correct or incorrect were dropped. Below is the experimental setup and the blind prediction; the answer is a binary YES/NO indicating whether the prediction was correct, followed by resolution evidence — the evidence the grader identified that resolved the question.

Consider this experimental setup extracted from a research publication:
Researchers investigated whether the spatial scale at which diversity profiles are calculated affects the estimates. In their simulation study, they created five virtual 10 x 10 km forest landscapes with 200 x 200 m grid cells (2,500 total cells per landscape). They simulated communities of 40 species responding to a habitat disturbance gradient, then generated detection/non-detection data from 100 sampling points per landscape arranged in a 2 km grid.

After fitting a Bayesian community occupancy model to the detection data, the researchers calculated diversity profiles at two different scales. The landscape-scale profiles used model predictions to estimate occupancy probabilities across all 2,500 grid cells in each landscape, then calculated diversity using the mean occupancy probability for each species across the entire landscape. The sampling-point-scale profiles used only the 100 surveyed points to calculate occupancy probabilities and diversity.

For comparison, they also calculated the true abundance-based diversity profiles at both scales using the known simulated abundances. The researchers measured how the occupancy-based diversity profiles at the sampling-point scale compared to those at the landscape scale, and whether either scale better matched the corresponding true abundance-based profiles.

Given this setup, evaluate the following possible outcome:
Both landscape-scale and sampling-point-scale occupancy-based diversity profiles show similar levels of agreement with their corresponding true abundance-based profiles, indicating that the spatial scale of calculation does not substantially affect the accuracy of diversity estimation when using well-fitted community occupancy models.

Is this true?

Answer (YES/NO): YES